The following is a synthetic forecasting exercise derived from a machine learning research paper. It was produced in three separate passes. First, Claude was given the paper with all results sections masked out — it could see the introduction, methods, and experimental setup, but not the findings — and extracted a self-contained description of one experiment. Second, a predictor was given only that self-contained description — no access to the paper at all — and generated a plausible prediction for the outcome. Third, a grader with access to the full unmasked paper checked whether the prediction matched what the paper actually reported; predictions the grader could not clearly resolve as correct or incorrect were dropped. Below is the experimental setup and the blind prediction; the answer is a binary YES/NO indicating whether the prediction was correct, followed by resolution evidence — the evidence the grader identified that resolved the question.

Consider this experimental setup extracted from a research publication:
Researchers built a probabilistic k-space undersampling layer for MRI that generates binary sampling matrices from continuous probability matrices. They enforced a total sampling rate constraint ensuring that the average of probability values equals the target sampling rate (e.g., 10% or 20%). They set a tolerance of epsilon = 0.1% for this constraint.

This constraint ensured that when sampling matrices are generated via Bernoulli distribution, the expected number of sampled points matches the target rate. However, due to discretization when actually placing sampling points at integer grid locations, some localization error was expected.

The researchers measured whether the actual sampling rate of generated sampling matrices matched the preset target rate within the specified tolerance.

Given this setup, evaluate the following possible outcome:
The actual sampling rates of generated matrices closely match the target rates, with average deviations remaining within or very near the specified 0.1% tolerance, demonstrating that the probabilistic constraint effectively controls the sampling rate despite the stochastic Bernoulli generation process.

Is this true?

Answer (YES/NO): YES